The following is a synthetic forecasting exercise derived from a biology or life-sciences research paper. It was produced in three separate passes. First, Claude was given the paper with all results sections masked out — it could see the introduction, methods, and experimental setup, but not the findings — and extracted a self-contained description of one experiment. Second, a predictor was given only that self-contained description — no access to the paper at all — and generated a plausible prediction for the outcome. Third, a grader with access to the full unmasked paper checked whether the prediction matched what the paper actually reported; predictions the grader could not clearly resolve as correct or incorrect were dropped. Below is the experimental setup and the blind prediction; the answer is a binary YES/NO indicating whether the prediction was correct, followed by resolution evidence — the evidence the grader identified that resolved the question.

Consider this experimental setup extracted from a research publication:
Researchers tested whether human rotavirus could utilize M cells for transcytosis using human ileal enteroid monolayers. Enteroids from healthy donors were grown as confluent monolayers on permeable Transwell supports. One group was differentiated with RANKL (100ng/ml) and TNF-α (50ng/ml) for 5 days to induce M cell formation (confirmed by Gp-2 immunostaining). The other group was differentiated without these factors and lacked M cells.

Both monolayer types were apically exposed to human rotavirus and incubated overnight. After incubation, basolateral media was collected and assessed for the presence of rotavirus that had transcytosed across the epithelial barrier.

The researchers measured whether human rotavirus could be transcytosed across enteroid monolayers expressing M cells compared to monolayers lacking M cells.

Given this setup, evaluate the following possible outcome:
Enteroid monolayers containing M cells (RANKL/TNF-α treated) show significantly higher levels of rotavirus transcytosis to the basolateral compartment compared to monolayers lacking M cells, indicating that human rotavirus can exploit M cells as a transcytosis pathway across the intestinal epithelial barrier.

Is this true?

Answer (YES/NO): YES